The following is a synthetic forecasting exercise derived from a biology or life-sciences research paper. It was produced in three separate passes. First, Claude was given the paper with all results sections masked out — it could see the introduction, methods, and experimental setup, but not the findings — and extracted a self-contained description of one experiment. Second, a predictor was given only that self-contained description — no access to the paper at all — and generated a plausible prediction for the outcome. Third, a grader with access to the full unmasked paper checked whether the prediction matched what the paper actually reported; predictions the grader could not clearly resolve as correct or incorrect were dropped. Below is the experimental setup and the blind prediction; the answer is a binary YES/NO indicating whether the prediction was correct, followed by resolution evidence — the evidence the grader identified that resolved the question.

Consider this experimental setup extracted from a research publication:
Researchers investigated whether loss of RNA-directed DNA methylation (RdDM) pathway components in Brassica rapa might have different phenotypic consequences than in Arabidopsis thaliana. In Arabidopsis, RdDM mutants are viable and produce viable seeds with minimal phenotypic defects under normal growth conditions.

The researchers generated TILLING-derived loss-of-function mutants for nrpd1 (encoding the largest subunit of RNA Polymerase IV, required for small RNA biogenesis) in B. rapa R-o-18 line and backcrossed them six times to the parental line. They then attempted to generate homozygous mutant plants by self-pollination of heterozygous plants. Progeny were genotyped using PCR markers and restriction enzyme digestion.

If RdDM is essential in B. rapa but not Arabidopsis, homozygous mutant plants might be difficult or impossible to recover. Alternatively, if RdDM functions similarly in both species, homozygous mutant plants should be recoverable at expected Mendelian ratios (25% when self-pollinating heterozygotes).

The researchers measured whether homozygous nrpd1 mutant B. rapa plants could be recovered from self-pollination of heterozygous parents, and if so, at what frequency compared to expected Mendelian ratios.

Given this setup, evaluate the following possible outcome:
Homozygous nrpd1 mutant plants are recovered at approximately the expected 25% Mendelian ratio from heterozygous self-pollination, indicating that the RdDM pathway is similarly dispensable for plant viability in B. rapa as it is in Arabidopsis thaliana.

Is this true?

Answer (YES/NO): NO